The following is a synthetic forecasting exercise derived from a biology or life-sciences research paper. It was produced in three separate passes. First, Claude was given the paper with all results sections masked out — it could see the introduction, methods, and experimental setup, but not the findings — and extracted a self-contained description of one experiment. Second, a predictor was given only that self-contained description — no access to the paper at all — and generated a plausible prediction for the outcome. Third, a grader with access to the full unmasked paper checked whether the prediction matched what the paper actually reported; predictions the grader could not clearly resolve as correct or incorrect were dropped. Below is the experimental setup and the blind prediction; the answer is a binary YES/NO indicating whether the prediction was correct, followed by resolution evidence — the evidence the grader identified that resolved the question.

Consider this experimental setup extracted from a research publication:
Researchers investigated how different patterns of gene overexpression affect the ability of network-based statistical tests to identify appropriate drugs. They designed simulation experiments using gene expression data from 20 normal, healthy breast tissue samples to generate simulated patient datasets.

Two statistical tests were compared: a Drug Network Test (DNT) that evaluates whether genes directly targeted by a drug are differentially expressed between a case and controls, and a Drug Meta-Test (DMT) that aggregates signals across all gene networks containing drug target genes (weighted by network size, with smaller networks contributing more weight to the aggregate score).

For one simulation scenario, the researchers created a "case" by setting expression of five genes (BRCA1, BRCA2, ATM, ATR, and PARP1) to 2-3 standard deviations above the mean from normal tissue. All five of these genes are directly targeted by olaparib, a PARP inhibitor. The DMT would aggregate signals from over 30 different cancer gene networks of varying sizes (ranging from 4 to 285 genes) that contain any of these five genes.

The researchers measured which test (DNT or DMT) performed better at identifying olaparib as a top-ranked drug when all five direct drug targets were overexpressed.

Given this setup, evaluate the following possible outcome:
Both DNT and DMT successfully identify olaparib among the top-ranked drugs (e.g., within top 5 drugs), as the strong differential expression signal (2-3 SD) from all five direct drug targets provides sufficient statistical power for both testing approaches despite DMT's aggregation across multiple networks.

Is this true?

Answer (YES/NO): NO